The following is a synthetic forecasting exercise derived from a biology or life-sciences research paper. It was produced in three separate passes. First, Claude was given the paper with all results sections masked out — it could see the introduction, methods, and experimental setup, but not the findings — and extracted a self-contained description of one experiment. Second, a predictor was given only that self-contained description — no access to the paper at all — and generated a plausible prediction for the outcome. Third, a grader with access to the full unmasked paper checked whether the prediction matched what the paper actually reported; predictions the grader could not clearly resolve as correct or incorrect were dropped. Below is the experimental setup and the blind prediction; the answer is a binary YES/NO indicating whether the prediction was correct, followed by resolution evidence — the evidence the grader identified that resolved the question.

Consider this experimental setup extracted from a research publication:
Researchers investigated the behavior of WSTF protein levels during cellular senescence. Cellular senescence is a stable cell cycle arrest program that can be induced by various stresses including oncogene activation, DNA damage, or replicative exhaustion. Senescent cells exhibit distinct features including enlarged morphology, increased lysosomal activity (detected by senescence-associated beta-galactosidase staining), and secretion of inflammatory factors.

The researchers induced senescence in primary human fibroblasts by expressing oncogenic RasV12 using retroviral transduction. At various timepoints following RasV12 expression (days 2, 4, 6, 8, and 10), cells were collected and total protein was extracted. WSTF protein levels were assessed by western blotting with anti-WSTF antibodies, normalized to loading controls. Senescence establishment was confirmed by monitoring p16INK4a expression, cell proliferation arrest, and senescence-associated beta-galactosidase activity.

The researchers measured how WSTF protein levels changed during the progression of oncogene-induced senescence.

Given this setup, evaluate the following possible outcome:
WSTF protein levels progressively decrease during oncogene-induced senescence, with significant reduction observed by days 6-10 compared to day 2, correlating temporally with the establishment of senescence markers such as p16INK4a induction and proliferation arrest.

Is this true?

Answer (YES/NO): YES